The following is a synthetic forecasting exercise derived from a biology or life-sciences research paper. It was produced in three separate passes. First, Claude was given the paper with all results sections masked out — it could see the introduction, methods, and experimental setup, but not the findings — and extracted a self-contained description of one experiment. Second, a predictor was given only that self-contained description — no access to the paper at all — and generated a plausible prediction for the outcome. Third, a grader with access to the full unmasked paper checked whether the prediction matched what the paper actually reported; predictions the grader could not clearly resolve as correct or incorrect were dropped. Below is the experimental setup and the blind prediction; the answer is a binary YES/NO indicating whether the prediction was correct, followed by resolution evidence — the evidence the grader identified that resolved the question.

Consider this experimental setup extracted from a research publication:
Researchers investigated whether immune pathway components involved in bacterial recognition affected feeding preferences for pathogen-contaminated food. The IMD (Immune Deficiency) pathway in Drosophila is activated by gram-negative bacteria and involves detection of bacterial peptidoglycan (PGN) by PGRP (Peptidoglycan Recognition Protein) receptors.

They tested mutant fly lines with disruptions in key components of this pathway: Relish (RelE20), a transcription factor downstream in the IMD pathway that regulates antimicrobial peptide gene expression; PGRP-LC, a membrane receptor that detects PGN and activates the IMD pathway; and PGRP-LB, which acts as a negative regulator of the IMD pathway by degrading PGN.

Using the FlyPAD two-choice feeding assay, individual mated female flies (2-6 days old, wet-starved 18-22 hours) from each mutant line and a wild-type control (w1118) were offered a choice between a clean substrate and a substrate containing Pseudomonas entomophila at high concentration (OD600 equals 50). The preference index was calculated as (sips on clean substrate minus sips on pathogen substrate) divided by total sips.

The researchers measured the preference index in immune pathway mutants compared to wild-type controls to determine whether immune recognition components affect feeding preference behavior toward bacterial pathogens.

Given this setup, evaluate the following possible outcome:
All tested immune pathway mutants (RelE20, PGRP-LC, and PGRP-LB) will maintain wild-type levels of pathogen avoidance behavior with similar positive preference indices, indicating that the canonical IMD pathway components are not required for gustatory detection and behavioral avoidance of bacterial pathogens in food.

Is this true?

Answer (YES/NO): NO